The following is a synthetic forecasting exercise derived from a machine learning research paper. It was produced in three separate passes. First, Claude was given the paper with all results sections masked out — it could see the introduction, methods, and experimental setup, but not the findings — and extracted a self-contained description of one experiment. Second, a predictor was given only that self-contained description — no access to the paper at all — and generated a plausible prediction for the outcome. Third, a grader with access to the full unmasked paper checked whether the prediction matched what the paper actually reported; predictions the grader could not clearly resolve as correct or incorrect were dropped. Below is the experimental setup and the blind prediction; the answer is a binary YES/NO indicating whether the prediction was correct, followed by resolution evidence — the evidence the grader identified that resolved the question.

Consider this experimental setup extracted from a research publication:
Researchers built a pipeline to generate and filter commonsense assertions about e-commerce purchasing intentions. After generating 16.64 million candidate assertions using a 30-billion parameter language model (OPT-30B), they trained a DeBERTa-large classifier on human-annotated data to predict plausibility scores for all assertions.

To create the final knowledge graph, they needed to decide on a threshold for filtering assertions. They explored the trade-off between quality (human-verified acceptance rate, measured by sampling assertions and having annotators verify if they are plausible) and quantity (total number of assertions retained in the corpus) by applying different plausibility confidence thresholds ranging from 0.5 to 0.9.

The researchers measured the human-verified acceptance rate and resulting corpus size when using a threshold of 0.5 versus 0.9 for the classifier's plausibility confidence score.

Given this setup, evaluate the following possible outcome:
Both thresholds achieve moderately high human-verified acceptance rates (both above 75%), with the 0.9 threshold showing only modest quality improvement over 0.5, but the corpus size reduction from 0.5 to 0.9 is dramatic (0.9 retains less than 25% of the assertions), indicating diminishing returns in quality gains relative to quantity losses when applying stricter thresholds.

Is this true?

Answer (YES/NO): NO